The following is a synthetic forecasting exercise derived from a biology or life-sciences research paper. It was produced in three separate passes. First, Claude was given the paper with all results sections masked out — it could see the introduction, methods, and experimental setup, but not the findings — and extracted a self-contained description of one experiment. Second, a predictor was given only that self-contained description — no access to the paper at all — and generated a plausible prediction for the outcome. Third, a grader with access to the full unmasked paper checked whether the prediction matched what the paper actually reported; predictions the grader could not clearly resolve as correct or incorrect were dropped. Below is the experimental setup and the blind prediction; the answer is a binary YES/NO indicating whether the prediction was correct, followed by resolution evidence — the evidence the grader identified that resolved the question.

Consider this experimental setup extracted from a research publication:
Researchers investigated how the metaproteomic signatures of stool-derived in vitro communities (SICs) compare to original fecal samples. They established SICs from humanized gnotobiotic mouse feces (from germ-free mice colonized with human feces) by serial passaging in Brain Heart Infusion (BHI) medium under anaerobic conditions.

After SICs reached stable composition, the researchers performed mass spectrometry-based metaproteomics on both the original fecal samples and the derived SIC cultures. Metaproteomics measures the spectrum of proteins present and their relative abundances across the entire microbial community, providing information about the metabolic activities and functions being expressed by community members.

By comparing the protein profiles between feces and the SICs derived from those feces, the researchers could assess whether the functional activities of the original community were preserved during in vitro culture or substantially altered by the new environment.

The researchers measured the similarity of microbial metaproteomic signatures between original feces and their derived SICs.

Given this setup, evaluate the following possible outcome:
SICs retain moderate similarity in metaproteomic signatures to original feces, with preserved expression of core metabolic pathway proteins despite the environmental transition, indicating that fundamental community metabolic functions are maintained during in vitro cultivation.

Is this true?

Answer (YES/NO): YES